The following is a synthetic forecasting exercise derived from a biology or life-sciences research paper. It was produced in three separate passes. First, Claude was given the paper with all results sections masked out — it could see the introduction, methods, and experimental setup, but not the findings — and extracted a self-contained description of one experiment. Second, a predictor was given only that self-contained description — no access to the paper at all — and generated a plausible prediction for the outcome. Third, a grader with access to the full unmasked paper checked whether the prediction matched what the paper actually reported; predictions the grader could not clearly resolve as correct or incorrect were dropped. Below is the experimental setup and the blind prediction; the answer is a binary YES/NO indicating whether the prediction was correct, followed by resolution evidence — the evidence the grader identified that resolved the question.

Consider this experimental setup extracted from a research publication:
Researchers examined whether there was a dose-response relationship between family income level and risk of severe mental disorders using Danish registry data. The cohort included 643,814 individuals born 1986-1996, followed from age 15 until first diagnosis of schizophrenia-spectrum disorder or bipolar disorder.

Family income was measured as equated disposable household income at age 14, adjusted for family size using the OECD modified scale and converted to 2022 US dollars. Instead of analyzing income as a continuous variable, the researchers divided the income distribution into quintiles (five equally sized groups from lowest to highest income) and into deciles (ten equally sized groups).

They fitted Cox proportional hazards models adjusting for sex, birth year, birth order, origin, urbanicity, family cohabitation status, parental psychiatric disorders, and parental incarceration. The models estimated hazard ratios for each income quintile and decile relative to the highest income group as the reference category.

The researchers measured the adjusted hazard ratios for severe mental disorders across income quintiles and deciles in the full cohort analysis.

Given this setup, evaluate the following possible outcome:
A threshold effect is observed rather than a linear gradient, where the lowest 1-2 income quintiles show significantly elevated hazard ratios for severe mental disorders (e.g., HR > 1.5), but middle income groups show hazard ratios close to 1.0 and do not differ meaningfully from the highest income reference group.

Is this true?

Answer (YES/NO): NO